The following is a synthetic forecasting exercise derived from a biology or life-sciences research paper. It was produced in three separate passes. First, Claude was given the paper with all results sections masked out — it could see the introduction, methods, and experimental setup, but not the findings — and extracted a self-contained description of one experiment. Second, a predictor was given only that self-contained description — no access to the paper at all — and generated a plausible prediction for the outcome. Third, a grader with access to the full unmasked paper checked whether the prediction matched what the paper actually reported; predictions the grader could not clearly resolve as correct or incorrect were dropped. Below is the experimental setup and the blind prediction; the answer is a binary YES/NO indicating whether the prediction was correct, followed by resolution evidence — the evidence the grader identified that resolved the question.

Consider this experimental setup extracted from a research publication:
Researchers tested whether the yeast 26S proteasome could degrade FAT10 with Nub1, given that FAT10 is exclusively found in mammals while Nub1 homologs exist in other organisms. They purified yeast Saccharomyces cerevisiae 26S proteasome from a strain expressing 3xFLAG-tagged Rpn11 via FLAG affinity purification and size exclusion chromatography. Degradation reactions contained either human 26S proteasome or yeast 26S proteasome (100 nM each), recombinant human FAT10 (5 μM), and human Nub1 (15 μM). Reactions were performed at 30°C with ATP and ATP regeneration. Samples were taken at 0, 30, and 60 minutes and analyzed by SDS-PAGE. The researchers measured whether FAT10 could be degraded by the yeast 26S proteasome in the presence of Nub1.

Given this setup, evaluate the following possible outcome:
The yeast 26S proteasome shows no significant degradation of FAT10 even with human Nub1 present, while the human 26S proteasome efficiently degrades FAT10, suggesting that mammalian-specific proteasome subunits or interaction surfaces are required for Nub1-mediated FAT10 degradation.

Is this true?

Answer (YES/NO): NO